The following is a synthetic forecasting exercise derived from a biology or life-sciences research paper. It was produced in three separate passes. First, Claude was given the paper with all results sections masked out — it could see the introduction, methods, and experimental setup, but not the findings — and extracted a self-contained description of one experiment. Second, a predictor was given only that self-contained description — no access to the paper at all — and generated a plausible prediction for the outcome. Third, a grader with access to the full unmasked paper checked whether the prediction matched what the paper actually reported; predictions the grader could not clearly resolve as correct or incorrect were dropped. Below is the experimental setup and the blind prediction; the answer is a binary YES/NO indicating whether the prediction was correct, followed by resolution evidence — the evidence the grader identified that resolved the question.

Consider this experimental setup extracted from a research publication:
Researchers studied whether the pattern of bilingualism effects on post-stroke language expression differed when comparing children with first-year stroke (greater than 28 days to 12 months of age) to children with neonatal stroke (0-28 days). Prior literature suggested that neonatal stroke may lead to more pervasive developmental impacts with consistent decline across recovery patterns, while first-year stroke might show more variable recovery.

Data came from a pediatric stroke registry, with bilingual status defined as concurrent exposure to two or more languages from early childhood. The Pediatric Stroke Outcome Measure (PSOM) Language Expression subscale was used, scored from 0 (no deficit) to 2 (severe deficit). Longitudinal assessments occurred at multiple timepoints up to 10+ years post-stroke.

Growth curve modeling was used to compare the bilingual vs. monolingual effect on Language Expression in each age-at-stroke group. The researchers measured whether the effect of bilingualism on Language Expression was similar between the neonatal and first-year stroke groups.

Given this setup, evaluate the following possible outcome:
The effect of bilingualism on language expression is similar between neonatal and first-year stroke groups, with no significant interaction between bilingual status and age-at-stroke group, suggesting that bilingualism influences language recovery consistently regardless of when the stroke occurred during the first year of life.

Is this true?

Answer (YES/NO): NO